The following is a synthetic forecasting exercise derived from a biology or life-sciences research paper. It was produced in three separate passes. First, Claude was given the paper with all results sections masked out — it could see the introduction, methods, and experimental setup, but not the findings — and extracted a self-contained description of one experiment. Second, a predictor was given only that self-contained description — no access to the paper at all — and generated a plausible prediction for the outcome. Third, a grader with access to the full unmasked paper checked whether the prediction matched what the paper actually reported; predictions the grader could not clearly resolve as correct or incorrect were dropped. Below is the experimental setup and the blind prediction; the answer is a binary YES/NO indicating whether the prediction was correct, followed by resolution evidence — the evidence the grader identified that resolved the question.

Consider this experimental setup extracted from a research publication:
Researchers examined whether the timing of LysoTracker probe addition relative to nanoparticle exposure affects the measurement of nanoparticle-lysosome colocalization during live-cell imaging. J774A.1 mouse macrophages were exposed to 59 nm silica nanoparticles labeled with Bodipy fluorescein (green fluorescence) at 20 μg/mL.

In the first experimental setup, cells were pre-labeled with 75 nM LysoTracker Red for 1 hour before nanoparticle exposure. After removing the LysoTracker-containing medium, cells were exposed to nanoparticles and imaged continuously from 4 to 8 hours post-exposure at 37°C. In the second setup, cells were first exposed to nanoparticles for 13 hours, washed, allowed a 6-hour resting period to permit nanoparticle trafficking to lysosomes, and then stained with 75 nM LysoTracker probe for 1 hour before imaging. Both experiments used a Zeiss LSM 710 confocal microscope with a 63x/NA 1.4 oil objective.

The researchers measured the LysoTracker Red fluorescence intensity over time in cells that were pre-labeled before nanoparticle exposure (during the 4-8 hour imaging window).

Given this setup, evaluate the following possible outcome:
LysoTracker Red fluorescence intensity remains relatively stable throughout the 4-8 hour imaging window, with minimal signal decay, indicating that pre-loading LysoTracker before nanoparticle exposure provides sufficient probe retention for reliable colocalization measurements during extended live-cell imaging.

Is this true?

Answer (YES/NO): YES